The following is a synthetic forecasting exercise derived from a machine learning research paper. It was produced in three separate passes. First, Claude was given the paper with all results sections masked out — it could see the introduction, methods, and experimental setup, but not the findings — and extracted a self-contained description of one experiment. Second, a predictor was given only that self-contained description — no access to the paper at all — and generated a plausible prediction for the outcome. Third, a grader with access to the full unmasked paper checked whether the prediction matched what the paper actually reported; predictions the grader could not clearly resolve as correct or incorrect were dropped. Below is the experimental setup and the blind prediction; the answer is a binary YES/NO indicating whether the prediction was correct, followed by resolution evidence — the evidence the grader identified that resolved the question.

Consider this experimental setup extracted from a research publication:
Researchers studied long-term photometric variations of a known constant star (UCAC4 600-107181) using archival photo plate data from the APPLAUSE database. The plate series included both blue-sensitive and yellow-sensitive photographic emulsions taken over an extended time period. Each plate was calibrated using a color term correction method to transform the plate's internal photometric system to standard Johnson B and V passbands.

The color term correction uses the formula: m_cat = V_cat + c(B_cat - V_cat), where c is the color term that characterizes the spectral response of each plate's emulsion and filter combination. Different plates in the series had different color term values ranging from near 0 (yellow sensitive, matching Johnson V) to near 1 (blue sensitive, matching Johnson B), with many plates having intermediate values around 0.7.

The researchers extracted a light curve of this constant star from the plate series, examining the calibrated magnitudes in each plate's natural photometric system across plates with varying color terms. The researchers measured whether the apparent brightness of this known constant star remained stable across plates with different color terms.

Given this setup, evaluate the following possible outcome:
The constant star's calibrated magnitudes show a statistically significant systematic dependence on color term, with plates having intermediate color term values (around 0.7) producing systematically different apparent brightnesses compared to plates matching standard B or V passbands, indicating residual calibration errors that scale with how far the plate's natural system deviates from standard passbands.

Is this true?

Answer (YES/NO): NO